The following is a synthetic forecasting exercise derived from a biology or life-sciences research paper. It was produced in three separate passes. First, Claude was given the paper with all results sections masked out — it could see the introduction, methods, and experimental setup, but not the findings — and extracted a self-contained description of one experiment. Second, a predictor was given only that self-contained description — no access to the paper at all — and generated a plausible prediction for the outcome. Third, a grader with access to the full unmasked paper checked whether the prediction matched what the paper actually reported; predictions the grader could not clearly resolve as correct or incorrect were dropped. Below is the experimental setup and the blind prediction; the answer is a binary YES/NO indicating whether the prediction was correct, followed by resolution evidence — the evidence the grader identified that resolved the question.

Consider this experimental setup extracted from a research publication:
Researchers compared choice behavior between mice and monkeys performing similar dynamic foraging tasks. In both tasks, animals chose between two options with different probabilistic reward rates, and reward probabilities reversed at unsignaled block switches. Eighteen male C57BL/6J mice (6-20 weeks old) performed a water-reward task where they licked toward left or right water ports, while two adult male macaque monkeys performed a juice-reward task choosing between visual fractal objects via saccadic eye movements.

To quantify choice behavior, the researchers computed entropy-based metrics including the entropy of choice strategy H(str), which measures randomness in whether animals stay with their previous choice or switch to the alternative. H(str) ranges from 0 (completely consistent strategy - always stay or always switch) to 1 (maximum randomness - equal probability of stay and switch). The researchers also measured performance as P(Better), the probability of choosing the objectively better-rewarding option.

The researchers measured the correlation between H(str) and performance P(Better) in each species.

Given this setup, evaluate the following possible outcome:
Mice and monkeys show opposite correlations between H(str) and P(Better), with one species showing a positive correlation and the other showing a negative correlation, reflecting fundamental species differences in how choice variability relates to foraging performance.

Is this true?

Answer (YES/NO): YES